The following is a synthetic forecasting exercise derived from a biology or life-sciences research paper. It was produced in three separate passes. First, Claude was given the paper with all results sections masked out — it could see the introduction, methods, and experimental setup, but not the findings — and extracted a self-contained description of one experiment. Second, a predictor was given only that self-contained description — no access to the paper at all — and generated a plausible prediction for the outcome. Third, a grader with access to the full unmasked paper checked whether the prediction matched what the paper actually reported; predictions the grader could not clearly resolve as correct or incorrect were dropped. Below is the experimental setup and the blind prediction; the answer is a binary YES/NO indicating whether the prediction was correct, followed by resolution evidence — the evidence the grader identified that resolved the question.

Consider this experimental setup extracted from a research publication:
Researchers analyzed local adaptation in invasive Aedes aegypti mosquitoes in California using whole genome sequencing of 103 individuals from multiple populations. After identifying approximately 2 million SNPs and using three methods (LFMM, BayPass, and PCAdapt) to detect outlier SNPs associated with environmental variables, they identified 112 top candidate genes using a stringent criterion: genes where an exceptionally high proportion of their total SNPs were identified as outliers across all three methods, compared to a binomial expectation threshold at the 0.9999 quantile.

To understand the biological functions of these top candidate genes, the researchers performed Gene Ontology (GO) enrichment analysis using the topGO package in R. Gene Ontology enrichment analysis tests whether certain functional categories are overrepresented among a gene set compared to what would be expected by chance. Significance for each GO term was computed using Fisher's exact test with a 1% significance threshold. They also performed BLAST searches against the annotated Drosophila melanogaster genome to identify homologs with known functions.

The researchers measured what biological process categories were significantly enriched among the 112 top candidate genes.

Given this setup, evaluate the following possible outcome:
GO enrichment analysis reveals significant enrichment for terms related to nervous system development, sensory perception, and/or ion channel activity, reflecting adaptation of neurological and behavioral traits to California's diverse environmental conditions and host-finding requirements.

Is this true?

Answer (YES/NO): NO